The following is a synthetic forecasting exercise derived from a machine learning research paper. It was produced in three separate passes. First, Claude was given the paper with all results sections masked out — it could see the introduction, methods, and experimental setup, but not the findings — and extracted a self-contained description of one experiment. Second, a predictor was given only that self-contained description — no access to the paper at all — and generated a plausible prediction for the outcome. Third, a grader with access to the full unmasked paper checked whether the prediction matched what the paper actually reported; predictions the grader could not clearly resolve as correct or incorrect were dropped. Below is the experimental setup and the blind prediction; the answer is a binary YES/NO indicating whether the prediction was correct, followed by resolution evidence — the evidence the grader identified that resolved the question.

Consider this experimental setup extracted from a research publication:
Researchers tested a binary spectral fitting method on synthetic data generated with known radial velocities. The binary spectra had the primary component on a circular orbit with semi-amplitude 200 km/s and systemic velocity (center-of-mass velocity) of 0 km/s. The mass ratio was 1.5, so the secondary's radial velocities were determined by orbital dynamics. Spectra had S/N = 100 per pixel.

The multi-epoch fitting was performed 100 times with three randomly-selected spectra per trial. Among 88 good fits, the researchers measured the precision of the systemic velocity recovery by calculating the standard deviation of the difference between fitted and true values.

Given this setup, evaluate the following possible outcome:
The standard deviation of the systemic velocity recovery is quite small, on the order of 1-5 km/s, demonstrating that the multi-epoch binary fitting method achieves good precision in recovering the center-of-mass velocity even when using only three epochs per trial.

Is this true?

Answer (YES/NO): YES